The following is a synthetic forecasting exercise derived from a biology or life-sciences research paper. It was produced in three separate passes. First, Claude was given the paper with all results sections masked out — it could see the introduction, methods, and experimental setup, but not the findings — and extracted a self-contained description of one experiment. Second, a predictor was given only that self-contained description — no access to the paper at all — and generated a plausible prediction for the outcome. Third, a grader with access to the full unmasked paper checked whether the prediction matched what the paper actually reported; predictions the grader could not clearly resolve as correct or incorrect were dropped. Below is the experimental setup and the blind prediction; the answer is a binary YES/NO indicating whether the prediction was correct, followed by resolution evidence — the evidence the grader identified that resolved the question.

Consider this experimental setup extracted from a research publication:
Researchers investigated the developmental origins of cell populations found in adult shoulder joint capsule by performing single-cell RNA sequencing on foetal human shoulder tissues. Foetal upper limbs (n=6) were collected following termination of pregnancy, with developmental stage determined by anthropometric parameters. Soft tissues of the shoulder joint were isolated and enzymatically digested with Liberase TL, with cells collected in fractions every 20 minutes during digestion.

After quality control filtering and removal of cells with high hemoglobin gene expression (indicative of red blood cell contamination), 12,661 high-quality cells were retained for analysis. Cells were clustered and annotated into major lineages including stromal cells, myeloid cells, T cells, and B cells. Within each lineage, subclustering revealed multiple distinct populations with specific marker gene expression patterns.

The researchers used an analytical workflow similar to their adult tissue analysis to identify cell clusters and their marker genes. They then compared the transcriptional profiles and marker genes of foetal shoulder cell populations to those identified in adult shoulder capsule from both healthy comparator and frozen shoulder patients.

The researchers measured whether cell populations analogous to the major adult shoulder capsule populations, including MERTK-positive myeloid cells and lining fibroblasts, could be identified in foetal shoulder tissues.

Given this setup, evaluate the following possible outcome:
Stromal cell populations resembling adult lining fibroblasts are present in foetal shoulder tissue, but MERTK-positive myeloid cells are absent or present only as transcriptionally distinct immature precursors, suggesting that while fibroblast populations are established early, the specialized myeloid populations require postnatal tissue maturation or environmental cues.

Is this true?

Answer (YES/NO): NO